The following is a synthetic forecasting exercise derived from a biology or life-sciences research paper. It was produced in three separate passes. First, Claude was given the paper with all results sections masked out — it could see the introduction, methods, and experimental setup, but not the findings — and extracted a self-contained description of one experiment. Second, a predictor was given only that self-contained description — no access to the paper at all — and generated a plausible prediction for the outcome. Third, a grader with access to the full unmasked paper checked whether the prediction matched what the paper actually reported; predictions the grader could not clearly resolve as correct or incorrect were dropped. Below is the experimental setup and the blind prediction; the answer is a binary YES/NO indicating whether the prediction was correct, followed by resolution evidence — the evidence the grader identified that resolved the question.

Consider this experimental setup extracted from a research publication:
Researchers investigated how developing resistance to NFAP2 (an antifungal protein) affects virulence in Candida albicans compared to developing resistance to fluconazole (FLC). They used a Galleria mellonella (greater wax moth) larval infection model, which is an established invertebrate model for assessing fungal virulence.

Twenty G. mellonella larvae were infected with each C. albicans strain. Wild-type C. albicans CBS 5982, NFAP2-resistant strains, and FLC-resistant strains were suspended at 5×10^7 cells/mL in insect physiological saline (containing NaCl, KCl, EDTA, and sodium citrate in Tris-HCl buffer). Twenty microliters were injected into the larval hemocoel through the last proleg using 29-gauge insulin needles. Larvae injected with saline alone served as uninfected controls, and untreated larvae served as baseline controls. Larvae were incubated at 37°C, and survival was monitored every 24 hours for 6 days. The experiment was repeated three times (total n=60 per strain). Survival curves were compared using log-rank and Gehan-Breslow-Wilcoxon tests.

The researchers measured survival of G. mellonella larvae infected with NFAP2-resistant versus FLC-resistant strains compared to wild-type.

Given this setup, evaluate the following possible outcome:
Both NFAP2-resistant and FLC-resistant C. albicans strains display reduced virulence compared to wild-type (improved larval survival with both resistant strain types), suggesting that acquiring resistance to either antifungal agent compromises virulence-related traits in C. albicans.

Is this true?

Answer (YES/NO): NO